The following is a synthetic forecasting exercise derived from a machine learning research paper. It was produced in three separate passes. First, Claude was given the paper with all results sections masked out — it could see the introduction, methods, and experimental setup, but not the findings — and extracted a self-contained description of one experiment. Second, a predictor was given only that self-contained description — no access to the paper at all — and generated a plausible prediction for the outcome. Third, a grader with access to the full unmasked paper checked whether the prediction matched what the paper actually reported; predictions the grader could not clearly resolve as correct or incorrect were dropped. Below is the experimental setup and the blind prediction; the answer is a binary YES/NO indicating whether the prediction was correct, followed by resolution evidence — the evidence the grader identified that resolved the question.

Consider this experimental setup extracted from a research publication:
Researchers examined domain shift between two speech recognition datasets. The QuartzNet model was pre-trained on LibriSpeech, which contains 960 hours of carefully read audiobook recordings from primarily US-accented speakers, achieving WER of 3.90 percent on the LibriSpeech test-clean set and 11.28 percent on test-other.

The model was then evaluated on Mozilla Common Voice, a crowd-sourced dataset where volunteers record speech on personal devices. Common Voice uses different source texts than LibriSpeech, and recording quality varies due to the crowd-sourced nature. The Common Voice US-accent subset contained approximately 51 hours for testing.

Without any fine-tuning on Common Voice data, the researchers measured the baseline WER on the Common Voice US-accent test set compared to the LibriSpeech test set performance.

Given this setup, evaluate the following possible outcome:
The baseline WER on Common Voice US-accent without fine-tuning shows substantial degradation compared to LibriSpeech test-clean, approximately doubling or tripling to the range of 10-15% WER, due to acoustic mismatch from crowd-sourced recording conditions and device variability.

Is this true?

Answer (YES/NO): NO